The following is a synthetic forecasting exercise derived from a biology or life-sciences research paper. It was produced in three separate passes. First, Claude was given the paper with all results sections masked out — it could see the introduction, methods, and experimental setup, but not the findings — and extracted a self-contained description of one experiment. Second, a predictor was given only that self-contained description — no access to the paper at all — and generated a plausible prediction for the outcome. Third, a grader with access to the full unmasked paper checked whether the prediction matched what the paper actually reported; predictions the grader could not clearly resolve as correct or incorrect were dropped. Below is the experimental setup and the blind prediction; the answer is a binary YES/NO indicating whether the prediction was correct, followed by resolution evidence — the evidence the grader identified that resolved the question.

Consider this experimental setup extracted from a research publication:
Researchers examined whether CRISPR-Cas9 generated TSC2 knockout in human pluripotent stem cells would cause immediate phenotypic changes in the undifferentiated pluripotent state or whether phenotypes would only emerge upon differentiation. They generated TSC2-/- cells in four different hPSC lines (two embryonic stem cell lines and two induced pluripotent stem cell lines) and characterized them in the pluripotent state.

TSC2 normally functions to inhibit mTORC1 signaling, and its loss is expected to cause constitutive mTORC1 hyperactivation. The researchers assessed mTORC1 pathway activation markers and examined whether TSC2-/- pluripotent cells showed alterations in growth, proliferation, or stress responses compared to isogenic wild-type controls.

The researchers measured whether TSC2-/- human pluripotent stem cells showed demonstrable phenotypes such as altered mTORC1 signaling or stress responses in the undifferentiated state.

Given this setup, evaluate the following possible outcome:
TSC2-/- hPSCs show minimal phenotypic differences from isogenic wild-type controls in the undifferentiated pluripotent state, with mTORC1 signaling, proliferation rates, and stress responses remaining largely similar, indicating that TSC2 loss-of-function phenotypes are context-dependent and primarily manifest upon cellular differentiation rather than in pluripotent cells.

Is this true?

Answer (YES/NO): NO